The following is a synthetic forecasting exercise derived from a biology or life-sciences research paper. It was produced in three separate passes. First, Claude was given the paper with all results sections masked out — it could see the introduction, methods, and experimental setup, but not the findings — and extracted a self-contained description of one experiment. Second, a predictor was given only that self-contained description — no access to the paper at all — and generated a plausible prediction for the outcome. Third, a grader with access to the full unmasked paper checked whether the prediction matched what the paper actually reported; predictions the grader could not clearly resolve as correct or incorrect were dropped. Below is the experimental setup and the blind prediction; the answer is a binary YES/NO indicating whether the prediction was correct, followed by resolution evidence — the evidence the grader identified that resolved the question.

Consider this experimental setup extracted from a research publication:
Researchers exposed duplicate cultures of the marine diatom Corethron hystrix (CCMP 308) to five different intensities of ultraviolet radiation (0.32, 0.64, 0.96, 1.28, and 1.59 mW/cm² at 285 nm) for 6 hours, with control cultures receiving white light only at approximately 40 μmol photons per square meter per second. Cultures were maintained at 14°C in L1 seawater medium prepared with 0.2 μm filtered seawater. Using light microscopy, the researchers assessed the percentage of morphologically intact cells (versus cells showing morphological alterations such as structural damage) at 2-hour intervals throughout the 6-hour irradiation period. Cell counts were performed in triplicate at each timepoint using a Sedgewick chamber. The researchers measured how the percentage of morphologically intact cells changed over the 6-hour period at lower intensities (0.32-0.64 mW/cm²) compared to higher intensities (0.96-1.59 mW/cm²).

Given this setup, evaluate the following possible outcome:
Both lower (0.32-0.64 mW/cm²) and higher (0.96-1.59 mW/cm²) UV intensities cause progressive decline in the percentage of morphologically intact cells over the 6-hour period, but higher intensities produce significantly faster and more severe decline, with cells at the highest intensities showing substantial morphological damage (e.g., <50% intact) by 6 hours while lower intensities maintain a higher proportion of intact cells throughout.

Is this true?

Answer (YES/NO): NO